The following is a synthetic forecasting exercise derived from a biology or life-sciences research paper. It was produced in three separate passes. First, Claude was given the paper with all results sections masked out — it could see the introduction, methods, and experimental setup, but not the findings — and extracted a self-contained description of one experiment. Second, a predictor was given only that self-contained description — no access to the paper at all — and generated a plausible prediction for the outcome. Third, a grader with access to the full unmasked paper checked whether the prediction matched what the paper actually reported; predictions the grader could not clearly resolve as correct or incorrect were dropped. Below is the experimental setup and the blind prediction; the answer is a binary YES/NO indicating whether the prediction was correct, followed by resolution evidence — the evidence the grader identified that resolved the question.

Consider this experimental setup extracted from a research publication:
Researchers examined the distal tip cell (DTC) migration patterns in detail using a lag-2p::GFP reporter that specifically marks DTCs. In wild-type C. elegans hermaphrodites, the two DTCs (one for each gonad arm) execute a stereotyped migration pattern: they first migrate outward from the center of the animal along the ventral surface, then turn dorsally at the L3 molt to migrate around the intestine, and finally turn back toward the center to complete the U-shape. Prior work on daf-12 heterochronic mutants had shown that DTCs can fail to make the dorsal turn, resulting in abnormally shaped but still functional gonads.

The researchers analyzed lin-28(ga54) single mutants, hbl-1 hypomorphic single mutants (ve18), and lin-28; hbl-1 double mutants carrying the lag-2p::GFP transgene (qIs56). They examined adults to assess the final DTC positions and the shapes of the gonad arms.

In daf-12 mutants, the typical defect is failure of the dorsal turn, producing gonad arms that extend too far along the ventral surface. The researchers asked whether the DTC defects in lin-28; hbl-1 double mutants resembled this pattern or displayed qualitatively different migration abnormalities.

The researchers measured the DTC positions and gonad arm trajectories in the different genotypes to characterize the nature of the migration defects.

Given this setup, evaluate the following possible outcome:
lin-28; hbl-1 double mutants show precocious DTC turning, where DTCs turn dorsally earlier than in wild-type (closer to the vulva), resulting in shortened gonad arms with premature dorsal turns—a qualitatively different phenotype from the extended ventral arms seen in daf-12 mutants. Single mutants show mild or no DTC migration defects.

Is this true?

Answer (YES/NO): NO